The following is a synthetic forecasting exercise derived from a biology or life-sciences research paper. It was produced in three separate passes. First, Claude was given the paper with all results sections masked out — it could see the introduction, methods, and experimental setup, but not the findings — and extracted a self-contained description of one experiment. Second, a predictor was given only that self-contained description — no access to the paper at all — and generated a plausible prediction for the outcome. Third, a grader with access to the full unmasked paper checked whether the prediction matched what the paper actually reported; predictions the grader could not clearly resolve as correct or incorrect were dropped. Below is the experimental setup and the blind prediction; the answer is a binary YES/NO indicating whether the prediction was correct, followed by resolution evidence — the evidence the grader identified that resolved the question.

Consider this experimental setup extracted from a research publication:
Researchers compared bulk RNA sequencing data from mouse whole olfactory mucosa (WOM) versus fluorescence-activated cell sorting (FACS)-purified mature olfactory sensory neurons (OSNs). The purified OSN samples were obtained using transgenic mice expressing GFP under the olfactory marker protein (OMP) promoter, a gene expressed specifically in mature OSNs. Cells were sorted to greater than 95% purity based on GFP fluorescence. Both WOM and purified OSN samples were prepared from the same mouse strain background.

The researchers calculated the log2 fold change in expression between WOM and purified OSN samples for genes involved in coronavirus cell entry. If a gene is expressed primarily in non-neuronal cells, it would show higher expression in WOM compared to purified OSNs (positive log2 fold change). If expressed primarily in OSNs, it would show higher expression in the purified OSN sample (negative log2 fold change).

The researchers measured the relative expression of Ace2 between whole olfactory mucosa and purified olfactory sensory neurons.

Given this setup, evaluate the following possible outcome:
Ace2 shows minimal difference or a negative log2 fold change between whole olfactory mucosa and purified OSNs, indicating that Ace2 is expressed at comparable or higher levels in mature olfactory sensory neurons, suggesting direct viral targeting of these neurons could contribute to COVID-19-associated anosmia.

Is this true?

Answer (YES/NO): NO